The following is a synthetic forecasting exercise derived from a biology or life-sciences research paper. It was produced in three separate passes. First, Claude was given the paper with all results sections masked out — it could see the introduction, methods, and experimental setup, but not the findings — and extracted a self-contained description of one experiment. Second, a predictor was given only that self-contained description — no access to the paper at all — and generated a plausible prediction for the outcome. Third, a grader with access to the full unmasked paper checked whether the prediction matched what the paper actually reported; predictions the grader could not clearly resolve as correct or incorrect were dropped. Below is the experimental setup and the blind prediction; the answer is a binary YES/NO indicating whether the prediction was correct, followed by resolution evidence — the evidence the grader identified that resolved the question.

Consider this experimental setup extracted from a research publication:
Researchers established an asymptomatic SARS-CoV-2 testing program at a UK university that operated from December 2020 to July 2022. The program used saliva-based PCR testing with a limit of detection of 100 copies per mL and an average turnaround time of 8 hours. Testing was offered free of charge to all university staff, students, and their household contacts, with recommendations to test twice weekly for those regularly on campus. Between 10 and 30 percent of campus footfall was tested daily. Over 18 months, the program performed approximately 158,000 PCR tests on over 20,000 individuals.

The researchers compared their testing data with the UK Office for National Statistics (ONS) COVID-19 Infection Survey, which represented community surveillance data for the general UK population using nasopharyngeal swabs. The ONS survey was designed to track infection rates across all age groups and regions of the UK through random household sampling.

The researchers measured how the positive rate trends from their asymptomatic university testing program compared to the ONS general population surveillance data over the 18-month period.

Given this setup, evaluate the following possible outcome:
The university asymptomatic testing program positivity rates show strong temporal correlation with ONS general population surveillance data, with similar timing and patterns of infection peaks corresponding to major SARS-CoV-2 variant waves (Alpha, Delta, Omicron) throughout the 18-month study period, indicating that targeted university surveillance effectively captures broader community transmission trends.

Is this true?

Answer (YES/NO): NO